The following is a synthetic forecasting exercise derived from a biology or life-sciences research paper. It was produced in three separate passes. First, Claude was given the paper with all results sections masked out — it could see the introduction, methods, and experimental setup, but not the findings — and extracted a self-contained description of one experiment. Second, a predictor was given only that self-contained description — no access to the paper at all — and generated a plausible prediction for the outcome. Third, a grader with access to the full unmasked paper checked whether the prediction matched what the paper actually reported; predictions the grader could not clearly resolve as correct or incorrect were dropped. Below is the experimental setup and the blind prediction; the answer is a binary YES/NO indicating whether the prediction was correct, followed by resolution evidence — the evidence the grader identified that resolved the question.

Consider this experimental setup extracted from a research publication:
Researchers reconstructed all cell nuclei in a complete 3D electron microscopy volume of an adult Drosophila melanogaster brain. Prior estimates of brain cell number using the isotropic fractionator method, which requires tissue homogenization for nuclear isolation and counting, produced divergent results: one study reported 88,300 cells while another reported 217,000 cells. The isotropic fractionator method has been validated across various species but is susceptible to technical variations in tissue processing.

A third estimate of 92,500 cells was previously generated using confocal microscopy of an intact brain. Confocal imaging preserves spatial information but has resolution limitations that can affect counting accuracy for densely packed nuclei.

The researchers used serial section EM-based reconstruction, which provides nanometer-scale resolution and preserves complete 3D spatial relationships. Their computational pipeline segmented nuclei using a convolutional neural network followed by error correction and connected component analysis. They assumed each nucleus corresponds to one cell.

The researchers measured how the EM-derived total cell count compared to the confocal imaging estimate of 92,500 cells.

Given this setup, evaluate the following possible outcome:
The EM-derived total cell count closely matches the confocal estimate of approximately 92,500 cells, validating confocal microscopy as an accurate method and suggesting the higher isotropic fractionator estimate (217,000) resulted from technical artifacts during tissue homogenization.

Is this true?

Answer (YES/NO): NO